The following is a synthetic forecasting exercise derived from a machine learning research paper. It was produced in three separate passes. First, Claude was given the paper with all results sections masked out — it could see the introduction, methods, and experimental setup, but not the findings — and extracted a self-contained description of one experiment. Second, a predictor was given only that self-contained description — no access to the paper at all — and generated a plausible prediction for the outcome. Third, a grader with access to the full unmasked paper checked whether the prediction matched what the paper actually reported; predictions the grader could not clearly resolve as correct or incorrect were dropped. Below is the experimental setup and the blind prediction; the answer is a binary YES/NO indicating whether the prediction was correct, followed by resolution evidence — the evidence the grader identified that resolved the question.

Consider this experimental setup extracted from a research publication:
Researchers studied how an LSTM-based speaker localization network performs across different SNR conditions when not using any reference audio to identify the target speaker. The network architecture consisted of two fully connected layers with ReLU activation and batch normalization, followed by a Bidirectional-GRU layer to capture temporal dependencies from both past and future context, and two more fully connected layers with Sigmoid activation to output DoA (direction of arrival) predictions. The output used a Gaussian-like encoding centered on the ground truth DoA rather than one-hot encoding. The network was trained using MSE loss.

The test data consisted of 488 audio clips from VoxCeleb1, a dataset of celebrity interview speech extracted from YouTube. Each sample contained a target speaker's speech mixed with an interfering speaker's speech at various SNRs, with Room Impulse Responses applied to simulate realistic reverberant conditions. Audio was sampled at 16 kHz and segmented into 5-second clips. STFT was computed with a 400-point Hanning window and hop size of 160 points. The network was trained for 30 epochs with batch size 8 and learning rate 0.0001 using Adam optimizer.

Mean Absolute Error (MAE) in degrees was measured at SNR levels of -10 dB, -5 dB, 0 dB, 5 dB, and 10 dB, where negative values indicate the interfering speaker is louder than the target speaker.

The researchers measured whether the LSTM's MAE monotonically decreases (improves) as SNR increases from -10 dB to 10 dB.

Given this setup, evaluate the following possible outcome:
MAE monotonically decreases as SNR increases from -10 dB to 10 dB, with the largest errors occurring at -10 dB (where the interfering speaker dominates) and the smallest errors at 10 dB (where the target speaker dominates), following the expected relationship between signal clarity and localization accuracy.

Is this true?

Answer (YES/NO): NO